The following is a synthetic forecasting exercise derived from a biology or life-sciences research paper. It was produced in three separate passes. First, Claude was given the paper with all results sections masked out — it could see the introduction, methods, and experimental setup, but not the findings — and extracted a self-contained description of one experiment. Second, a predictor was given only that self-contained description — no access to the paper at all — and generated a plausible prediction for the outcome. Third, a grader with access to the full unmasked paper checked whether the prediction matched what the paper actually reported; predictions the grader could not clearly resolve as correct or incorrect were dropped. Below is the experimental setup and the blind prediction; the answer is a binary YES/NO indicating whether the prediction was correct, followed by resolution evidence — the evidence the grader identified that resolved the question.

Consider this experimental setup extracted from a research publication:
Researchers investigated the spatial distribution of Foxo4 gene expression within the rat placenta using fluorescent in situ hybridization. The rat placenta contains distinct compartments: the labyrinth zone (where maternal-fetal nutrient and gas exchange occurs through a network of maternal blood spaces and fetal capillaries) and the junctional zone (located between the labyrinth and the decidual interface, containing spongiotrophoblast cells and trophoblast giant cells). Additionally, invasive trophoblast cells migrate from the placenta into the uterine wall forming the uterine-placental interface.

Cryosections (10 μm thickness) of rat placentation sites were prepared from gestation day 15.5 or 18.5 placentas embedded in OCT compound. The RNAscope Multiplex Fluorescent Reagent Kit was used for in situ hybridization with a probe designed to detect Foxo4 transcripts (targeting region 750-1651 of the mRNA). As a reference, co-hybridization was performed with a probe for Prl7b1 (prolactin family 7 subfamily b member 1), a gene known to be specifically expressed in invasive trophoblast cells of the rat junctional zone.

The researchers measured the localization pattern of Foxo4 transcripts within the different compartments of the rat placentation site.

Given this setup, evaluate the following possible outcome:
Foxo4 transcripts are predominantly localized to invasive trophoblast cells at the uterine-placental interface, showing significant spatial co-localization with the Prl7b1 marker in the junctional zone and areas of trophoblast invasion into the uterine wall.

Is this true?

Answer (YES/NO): NO